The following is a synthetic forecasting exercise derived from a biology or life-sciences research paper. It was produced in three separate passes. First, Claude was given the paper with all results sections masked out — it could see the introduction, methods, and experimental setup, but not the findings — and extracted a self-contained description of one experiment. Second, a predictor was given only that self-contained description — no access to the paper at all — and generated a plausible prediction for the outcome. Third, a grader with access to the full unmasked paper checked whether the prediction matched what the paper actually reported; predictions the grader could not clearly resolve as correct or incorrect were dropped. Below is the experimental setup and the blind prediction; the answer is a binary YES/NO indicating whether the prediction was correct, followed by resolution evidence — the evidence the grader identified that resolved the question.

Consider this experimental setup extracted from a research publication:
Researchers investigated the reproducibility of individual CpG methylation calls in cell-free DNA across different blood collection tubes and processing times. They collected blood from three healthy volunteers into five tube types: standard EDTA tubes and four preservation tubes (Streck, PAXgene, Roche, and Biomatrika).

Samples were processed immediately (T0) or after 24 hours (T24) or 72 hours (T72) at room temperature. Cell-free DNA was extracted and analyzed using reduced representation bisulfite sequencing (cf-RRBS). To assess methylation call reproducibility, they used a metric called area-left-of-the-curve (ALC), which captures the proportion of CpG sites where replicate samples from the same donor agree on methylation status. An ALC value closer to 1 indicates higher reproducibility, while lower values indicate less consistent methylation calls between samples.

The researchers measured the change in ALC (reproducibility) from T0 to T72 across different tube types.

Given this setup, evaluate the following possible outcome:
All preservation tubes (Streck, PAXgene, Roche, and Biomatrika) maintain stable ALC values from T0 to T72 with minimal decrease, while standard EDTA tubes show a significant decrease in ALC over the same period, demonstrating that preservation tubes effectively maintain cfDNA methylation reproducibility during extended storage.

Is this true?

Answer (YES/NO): NO